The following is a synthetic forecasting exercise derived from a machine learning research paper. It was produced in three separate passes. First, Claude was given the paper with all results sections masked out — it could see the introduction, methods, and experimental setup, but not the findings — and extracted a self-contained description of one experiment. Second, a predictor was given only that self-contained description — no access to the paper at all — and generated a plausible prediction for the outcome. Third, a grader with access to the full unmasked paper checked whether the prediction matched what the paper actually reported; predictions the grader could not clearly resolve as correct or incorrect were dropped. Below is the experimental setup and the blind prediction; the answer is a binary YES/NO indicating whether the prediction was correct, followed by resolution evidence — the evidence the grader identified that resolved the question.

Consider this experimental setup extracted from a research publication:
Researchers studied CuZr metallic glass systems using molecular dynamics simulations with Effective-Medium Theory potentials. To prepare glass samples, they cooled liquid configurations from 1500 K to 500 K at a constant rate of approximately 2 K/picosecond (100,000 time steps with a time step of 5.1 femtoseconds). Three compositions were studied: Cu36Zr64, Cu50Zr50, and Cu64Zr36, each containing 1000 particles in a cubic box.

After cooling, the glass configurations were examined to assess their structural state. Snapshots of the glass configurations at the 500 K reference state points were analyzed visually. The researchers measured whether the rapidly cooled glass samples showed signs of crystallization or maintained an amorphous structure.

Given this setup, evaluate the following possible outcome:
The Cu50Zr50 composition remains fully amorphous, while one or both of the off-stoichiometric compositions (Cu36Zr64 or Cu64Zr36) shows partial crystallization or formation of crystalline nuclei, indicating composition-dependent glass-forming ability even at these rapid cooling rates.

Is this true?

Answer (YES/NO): NO